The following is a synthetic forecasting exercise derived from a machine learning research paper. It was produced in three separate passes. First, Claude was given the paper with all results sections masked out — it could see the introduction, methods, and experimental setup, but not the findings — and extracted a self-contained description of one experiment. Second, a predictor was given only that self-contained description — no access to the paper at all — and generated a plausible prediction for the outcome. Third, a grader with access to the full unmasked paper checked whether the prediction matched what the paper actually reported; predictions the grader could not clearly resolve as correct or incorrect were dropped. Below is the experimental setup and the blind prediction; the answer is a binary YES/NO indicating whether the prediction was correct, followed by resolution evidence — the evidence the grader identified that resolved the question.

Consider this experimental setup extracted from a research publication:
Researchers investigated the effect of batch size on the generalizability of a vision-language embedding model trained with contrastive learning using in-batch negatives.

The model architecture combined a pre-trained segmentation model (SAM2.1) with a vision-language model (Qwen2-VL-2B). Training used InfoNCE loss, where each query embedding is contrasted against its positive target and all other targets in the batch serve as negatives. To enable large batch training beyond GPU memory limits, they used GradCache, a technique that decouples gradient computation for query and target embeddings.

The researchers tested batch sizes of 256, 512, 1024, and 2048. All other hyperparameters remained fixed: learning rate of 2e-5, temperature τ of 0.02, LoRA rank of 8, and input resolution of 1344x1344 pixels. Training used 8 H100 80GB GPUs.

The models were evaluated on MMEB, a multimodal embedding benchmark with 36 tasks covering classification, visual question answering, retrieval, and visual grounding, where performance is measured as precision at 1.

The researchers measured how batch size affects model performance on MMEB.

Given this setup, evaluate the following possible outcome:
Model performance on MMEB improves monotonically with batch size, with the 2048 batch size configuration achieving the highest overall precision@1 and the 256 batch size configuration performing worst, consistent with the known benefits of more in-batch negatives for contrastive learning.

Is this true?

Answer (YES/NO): NO